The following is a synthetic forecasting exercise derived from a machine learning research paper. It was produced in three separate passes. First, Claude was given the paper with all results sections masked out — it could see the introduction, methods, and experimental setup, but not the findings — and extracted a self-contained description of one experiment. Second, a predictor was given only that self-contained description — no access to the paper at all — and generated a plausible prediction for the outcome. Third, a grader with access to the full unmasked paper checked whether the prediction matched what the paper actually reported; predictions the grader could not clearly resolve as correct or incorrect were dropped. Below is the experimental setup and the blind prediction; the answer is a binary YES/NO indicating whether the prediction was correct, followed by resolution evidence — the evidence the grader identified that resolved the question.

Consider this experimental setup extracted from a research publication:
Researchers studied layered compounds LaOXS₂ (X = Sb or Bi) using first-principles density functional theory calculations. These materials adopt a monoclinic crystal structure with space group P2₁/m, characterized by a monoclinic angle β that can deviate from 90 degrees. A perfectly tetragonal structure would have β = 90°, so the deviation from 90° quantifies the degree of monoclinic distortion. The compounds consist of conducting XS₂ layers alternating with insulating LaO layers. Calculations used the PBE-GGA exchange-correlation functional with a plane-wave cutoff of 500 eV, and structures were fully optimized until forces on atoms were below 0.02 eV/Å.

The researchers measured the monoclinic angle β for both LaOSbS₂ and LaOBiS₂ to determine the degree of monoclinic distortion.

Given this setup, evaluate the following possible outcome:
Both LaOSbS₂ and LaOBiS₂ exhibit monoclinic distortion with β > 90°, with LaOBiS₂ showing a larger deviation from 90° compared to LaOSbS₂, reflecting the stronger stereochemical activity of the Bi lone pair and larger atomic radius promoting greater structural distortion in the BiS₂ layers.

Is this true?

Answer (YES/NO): YES